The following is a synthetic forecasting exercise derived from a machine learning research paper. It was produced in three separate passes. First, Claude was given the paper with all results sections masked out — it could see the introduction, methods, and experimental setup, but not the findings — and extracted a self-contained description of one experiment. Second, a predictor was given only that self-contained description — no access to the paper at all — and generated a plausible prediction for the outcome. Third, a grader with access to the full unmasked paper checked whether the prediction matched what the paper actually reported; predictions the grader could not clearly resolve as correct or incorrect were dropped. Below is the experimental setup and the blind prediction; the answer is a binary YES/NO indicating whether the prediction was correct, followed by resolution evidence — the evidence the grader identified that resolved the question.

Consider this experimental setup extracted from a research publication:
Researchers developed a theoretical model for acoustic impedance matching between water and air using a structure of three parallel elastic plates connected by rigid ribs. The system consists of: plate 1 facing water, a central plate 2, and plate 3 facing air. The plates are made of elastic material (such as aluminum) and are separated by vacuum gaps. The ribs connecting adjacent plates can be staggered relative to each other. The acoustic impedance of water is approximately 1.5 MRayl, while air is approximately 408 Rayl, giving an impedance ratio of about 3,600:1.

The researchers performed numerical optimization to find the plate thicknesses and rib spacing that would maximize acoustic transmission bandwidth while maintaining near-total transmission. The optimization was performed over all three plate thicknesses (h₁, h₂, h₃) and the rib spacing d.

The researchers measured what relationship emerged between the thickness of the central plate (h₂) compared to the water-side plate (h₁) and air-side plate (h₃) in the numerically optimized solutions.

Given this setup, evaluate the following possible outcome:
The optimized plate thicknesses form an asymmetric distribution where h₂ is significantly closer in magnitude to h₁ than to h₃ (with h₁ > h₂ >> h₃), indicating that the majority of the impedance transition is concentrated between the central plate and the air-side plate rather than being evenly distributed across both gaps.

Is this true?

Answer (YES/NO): NO